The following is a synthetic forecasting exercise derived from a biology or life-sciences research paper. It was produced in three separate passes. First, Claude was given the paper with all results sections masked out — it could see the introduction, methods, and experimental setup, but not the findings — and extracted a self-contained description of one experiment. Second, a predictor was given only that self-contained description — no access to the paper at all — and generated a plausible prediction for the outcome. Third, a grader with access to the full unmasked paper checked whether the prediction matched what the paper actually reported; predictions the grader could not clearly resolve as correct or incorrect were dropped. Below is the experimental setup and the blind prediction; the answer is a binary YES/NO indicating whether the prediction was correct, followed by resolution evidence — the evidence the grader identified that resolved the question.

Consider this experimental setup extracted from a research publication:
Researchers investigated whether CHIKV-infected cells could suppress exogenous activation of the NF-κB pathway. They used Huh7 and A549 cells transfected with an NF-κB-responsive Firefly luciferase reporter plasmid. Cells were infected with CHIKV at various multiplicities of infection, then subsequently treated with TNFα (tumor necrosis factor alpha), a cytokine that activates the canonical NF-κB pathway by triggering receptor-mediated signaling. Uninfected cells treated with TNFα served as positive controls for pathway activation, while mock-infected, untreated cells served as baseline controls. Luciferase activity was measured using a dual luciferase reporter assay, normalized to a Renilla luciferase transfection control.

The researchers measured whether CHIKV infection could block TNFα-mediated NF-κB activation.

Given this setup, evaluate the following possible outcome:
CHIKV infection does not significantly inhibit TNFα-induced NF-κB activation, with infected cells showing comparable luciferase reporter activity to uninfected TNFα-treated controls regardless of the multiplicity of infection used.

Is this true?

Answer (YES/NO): YES